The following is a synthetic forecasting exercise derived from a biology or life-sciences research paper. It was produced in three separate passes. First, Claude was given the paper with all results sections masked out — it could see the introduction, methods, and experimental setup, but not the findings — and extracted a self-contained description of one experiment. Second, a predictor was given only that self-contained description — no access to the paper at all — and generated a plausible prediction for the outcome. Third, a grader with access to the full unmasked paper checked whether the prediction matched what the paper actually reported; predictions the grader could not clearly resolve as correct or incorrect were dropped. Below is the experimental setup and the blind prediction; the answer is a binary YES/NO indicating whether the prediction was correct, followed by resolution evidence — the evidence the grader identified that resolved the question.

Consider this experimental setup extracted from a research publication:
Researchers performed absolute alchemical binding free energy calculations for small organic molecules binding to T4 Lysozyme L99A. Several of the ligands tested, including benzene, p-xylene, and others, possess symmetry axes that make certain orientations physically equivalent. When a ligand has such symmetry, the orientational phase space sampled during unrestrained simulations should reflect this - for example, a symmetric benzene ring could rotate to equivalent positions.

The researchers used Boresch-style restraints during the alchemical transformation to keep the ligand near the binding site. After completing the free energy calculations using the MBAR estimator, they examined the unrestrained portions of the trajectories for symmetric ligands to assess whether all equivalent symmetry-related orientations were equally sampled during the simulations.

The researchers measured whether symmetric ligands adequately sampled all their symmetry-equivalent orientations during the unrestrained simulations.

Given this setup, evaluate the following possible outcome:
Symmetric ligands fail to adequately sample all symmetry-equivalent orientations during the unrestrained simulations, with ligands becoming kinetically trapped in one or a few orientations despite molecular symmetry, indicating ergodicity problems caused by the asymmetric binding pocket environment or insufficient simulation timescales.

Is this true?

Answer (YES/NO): NO